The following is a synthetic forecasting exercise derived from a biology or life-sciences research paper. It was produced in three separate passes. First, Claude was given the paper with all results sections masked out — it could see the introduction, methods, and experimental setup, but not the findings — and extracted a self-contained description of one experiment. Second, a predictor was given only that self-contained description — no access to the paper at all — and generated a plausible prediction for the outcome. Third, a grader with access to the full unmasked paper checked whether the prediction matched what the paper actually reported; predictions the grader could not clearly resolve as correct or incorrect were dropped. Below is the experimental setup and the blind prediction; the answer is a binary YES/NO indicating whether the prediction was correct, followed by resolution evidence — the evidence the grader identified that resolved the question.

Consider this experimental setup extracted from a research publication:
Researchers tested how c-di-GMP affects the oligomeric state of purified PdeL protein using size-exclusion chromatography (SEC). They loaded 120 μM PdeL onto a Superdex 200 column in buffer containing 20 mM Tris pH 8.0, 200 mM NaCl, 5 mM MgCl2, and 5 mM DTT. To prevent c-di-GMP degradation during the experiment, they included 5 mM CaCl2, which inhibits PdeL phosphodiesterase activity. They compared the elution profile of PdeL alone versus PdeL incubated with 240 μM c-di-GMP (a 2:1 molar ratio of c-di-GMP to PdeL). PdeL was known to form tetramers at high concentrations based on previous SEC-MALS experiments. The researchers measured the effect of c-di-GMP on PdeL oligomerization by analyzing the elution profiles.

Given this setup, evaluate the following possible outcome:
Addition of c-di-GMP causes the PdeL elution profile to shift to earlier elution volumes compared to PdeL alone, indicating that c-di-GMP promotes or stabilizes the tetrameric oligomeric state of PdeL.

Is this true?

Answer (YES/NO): NO